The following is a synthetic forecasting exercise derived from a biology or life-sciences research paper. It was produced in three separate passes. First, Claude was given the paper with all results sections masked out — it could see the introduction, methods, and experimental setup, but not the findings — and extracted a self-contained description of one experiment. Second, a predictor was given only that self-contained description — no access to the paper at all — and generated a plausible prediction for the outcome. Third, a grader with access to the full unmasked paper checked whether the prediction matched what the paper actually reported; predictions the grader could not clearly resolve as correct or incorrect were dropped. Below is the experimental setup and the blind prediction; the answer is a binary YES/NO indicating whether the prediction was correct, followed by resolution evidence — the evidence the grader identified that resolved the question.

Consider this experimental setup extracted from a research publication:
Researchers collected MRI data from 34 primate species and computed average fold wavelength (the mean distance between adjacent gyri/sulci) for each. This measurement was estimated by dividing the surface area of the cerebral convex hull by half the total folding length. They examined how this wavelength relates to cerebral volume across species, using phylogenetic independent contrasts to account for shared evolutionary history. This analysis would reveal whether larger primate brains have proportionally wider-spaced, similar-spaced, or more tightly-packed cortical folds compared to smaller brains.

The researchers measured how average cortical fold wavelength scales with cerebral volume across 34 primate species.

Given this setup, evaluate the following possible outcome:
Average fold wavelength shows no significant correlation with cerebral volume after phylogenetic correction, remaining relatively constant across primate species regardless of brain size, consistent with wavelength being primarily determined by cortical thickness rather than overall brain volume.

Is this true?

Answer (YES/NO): NO